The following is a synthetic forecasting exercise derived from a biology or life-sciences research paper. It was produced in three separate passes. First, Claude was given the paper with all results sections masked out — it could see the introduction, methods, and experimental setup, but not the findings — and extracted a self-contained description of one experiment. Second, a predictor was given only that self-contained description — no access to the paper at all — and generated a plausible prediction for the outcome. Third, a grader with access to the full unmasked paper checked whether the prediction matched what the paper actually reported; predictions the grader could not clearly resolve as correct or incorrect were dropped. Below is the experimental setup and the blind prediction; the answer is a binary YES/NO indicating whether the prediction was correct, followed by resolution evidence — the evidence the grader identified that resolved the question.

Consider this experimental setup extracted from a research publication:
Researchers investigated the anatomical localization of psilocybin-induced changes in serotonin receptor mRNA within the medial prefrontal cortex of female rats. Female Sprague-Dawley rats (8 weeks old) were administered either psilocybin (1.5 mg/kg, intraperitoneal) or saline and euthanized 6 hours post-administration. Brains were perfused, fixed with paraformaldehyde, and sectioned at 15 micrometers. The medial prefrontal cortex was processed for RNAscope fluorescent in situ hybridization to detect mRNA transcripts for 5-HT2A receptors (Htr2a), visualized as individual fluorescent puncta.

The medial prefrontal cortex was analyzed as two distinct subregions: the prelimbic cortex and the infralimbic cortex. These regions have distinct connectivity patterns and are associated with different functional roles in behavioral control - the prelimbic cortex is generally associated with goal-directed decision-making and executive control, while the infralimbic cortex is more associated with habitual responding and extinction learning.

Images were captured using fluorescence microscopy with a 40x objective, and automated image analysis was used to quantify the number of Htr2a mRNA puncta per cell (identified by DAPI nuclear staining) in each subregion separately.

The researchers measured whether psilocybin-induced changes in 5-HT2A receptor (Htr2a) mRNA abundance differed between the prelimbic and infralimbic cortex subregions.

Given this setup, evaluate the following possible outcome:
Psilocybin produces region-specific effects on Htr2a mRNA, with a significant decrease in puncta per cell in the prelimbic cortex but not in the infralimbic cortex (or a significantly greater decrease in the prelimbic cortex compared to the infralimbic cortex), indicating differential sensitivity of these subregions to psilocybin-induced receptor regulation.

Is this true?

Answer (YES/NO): NO